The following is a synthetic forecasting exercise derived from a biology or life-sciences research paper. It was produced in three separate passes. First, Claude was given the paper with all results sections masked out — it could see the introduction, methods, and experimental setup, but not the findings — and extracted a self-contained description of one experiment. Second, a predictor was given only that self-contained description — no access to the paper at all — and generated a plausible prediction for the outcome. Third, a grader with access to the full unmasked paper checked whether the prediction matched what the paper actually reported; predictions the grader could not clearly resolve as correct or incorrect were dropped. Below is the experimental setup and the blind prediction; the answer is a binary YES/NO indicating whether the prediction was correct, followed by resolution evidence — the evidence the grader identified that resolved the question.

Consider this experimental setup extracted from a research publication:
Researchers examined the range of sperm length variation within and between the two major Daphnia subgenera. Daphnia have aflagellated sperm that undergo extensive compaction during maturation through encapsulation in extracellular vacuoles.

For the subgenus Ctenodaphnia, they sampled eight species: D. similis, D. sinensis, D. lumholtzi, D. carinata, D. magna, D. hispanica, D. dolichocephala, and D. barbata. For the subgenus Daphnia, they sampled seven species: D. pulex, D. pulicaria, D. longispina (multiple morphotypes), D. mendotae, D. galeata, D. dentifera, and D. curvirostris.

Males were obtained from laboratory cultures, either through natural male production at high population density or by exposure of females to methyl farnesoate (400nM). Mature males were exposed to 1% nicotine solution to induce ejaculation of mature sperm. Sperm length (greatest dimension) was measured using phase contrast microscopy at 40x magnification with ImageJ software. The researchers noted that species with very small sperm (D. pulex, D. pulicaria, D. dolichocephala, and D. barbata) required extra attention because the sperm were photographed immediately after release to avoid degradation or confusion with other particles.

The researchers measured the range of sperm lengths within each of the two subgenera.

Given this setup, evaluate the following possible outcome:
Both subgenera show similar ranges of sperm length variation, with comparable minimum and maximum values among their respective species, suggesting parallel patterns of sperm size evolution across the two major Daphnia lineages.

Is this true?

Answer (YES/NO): NO